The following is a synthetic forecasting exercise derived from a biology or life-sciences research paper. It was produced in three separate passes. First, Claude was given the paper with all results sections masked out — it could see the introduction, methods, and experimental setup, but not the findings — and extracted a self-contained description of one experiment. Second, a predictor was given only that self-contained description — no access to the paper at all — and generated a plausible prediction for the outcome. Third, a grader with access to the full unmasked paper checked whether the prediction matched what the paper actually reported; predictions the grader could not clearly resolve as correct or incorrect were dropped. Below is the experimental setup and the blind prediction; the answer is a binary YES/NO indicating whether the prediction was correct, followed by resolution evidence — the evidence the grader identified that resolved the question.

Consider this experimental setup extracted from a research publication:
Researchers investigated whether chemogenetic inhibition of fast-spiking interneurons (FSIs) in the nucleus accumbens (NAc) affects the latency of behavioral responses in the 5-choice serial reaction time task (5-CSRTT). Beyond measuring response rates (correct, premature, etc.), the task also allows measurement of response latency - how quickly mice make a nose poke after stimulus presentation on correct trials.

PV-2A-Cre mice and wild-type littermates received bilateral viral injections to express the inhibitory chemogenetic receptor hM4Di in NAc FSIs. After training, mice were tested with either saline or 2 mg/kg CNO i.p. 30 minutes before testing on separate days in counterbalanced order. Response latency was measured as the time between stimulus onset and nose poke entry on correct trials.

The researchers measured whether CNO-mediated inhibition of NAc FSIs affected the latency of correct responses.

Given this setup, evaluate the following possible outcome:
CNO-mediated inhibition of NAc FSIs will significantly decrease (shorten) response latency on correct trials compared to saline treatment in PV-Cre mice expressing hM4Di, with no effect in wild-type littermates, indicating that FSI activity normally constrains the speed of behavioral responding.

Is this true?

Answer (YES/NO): NO